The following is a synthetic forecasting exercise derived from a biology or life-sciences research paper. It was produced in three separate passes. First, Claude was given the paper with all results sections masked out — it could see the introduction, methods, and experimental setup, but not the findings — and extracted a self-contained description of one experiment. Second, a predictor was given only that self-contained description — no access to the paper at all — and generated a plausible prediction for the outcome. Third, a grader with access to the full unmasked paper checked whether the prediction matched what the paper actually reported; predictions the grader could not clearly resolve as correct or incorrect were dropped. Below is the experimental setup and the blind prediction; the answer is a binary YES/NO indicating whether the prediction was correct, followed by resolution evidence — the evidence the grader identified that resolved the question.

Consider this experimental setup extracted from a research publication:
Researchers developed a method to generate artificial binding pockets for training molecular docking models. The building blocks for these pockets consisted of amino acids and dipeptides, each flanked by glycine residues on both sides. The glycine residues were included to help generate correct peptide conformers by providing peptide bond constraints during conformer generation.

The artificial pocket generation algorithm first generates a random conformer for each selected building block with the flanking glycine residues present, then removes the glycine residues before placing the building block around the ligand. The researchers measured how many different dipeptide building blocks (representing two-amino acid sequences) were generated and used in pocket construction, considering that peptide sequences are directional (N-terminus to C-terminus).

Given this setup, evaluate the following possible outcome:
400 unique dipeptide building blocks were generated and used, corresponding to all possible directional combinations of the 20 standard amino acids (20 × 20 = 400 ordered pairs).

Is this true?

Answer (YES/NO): YES